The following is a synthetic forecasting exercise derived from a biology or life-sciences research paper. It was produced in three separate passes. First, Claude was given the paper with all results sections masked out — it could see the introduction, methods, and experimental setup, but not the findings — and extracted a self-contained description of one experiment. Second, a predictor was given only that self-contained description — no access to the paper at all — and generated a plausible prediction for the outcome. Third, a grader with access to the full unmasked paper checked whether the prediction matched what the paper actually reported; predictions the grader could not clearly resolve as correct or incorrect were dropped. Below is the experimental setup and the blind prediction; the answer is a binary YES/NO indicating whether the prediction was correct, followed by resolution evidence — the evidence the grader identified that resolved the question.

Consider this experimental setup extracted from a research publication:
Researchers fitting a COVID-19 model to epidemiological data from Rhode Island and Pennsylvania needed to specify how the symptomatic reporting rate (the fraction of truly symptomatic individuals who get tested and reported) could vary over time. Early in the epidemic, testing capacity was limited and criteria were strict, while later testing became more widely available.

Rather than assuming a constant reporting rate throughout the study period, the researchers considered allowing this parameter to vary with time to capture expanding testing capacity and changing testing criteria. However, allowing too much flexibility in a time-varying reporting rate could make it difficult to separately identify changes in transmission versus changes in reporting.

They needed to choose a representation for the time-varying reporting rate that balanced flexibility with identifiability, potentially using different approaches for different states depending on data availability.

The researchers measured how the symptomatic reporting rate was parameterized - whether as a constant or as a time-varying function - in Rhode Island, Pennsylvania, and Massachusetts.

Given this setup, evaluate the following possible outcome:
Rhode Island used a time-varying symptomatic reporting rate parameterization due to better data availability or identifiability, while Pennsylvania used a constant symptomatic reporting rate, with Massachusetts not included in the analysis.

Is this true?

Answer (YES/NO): NO